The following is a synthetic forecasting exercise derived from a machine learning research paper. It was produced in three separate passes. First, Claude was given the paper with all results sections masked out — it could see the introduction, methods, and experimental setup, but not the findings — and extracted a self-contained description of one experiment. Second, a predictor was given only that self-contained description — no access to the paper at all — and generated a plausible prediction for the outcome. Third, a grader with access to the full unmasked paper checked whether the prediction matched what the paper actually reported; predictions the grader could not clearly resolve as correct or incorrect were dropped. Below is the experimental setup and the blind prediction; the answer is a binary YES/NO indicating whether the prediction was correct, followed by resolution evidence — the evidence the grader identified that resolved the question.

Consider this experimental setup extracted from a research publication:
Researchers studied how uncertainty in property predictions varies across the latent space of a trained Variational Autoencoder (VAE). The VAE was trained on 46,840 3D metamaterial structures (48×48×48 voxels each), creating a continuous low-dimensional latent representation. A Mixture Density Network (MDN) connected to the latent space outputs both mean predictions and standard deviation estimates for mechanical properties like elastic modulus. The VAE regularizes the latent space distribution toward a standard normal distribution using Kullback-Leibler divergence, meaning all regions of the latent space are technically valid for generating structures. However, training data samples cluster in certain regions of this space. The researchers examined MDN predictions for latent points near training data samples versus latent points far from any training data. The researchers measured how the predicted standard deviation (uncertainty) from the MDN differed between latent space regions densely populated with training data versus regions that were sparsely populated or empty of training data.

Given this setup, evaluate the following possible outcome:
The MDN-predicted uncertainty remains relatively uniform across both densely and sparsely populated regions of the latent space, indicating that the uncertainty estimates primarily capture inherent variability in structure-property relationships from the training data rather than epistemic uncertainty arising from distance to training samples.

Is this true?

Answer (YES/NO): NO